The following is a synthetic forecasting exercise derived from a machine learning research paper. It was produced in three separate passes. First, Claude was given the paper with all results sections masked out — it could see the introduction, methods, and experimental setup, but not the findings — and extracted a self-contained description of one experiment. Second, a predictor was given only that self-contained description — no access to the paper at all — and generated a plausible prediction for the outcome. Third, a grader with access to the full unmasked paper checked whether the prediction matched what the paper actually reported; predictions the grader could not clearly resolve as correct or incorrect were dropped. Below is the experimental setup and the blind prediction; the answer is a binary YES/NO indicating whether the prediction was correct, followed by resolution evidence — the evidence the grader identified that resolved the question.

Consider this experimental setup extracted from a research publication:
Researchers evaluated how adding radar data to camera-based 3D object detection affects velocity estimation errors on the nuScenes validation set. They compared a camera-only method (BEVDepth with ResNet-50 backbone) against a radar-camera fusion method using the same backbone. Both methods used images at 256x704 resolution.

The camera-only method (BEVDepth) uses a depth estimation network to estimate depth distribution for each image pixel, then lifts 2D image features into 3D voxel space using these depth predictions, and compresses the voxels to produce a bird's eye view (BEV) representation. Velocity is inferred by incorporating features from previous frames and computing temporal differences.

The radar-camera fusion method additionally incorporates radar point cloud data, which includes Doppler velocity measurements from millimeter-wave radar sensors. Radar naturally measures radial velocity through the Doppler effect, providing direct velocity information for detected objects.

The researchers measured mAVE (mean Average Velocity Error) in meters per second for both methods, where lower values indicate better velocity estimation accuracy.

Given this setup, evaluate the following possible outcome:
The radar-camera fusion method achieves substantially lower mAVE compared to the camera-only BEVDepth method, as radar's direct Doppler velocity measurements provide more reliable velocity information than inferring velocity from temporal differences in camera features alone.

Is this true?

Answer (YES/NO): YES